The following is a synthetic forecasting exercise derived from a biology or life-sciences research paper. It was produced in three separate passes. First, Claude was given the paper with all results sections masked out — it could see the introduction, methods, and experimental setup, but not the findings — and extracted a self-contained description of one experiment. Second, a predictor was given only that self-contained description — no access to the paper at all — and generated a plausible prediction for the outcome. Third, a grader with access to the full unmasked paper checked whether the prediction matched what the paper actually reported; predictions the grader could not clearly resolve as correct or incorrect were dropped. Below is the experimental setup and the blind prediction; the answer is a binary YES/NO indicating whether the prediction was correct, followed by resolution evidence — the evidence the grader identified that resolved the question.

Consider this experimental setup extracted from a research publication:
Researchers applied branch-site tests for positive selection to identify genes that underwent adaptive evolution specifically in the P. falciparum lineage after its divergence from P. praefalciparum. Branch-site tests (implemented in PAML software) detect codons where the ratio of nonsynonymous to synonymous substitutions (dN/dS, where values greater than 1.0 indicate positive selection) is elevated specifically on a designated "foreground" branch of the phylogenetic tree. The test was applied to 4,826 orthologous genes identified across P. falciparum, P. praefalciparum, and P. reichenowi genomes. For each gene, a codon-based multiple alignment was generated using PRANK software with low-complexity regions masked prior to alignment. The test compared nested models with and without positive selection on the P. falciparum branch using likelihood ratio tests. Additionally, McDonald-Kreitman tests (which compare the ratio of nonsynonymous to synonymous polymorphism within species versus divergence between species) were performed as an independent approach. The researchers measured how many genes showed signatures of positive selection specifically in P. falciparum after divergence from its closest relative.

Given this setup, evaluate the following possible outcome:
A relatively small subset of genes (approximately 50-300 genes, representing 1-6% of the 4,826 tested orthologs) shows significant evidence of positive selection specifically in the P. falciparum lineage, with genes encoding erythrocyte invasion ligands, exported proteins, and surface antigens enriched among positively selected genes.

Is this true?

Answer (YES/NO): YES